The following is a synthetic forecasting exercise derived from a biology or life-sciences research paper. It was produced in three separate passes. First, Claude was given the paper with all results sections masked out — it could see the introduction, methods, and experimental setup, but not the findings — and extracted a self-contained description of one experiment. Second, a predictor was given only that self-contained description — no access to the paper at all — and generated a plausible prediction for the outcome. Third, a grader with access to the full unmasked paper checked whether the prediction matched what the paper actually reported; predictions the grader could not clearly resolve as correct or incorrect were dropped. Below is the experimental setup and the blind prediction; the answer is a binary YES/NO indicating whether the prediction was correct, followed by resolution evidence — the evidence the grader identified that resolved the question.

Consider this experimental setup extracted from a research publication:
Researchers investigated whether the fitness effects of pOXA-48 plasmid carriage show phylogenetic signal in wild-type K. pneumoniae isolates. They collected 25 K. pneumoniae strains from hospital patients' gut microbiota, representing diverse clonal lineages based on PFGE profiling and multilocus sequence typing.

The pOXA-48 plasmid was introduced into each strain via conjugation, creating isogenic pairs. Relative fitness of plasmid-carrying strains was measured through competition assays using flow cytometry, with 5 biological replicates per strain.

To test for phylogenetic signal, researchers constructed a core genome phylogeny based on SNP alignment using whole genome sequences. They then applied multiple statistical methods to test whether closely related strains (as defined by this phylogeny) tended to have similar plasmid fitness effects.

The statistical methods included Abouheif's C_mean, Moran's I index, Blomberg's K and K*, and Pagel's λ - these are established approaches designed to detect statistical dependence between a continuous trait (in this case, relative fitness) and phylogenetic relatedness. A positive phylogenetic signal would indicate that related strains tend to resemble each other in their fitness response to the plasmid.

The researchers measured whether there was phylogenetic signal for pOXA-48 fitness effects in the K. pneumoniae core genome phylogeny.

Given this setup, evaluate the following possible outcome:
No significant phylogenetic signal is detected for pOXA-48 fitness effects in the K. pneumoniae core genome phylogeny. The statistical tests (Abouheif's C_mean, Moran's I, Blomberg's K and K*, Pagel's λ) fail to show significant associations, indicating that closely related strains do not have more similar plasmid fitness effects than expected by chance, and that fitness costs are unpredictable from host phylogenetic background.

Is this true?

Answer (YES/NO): NO